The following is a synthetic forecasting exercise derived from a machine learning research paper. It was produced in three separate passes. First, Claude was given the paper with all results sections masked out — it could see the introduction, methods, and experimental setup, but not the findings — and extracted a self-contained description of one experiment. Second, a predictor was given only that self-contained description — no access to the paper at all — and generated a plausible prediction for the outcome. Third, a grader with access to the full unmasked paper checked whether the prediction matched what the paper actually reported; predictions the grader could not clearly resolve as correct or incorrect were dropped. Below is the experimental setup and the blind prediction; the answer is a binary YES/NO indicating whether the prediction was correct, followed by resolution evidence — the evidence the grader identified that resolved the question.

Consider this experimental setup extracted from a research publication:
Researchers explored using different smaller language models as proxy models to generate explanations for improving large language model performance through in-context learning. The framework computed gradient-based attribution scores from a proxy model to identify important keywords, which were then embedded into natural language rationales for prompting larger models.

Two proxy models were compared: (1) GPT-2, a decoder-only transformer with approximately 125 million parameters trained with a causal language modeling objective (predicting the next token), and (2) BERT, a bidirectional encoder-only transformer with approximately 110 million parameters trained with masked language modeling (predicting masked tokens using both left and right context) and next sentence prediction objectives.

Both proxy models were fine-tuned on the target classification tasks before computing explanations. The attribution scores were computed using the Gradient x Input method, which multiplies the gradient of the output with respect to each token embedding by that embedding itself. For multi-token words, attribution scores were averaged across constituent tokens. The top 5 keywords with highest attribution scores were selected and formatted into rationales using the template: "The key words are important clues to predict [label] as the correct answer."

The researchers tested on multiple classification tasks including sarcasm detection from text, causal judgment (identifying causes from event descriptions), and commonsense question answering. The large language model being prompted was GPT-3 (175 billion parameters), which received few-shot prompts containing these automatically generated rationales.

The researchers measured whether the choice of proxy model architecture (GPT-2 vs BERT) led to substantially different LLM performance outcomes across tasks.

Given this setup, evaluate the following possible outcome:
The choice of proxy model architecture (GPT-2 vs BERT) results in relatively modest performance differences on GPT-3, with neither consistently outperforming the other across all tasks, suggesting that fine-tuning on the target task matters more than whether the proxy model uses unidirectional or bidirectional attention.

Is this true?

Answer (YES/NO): YES